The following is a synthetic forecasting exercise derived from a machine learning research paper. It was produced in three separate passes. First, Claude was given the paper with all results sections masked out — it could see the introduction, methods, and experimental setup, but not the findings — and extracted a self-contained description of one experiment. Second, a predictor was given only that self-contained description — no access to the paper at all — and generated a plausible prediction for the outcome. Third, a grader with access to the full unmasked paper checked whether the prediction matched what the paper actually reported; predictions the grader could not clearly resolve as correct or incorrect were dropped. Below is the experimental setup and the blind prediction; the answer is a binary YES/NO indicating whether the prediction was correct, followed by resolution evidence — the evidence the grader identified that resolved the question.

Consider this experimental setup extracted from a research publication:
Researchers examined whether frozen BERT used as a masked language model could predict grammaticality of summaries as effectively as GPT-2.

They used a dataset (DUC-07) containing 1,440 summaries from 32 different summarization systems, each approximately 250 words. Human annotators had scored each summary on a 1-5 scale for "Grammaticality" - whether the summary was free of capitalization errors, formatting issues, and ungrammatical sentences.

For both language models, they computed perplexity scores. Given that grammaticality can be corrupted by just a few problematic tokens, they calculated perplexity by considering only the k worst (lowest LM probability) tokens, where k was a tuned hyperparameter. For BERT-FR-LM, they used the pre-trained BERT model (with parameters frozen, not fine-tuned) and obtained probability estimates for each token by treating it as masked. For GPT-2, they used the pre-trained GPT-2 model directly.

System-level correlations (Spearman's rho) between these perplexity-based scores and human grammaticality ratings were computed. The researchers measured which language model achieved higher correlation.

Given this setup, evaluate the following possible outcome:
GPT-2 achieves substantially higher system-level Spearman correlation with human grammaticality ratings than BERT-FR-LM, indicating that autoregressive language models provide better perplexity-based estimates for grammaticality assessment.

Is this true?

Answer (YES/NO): YES